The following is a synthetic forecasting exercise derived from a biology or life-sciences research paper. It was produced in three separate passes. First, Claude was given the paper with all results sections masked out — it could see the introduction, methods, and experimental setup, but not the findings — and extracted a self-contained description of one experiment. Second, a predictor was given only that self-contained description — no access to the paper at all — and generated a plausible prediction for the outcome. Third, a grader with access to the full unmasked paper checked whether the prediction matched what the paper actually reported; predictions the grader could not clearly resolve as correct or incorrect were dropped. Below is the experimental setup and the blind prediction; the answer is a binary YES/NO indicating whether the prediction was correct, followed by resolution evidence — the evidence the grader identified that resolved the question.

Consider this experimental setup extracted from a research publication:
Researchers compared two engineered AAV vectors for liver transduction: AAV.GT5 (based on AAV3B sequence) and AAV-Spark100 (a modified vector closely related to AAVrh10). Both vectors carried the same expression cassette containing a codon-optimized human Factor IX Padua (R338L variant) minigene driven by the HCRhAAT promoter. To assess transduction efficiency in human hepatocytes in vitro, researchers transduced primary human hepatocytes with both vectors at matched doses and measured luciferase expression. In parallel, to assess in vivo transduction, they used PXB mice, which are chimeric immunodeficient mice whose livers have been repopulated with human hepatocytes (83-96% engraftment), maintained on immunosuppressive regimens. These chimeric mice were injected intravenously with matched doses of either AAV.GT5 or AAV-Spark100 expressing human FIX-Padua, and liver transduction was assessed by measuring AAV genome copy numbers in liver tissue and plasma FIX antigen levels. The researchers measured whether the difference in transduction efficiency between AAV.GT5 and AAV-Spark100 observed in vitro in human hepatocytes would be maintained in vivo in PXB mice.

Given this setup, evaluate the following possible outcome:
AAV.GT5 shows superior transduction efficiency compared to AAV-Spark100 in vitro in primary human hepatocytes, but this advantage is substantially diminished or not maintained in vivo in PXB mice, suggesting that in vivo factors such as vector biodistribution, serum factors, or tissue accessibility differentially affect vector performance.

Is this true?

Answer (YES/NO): YES